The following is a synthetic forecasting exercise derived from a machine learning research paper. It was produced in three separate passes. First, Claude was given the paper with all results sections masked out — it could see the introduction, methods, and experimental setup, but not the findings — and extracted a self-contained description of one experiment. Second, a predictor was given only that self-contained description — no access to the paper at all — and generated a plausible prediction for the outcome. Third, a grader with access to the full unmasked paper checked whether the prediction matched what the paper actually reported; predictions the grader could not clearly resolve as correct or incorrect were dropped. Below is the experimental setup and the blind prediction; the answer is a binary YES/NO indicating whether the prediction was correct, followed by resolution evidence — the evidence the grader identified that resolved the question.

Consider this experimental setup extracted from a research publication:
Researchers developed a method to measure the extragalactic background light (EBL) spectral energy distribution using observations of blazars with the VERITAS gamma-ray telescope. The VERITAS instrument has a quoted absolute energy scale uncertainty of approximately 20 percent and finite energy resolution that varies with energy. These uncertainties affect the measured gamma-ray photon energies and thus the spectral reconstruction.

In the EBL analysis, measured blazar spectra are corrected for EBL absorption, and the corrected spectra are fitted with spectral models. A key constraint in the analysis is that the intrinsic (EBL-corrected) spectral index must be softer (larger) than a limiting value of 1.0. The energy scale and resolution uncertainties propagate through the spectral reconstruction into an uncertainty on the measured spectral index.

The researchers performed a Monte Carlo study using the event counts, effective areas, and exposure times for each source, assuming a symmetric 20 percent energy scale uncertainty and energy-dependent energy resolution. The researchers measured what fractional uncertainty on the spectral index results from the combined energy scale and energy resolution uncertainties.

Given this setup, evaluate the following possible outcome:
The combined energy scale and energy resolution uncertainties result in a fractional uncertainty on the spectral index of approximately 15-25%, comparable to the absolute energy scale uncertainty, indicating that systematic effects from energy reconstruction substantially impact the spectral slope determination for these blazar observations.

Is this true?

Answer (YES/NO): NO